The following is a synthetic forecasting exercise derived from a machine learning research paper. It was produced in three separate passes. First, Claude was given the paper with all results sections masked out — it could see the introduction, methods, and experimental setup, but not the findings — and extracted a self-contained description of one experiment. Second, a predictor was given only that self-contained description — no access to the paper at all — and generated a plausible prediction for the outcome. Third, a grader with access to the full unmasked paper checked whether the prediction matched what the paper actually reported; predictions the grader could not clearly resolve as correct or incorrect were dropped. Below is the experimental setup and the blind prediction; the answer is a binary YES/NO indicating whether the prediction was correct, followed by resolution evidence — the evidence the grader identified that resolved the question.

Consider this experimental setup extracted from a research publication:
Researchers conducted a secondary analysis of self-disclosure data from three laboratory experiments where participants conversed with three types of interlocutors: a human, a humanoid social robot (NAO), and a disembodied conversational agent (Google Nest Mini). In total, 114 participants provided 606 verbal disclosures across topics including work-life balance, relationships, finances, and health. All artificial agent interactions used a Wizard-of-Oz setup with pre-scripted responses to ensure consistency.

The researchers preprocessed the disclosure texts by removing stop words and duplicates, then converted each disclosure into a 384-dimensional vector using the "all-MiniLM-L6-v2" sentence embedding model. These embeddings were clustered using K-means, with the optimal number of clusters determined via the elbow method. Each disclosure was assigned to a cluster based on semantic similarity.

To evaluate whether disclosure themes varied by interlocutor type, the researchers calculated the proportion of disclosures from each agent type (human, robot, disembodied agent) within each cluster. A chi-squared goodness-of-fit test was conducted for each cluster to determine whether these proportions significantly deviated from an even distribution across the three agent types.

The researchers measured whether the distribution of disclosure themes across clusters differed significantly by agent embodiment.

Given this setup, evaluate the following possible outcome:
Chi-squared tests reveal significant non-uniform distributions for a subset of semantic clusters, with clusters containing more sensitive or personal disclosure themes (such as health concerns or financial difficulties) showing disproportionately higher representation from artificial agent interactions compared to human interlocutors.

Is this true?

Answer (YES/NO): NO